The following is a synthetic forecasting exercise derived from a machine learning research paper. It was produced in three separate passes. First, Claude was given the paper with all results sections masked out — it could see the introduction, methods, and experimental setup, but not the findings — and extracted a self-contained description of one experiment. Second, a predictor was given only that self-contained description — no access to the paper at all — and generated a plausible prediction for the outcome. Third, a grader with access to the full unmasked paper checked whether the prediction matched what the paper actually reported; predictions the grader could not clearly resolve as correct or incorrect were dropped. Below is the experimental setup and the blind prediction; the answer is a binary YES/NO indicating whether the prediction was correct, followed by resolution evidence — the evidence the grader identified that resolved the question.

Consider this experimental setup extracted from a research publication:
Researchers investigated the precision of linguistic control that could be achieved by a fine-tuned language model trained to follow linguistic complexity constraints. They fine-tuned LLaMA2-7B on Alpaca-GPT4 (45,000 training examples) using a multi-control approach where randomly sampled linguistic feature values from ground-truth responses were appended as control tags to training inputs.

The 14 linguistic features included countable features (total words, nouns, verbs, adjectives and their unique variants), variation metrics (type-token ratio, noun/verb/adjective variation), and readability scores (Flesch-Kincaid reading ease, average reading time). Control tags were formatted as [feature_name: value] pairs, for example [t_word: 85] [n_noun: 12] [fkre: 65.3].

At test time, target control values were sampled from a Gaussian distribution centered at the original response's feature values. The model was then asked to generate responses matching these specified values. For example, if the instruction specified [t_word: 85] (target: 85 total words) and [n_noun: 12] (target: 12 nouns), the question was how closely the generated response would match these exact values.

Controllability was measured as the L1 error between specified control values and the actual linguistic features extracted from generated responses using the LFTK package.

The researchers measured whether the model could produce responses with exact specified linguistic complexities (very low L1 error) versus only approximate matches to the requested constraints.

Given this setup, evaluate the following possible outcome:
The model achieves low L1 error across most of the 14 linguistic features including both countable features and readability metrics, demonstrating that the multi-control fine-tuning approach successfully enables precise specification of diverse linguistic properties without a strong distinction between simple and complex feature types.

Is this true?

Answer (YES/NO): NO